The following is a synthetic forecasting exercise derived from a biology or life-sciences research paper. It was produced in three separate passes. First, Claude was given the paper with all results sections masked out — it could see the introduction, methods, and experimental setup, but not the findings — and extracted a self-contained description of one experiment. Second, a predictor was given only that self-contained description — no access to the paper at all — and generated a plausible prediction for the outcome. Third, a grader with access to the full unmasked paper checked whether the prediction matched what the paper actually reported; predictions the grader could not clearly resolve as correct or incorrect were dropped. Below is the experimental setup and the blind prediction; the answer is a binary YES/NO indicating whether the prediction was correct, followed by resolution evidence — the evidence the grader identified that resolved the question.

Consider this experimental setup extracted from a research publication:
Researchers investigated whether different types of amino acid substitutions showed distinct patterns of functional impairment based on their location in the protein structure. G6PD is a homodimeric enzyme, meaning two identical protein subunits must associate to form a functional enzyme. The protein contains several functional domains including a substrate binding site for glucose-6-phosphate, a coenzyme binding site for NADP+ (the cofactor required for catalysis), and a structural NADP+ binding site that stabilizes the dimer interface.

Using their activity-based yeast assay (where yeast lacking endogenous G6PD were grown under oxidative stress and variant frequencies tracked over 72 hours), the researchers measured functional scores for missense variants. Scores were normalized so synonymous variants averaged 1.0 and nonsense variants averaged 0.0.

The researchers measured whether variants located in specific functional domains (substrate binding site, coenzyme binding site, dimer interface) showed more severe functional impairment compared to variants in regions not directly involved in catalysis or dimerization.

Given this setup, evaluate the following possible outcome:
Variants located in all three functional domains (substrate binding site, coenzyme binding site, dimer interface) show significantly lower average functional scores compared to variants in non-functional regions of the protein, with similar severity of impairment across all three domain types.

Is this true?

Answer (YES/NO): NO